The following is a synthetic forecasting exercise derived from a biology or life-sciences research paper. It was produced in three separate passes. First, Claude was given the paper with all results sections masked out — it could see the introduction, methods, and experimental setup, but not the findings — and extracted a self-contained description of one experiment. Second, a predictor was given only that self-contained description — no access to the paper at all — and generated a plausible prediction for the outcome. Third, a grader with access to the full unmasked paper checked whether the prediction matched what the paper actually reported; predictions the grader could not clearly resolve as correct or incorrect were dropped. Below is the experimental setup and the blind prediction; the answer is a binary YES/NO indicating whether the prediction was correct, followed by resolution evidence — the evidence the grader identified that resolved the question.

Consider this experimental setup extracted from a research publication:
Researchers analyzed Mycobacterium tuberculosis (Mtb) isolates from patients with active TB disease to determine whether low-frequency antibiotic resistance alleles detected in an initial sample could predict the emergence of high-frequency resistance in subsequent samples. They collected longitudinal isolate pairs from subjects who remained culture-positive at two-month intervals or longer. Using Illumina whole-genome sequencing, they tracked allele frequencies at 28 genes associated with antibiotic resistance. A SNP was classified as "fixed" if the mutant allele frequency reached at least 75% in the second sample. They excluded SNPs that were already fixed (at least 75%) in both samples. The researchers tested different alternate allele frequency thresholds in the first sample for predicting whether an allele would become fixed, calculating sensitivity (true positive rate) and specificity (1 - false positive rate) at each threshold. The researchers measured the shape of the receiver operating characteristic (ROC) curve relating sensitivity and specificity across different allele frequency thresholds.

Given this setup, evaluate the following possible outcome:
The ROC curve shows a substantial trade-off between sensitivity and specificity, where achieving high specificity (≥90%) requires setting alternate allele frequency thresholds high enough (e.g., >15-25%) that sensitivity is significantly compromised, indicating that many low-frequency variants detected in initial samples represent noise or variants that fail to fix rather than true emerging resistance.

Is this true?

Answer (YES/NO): YES